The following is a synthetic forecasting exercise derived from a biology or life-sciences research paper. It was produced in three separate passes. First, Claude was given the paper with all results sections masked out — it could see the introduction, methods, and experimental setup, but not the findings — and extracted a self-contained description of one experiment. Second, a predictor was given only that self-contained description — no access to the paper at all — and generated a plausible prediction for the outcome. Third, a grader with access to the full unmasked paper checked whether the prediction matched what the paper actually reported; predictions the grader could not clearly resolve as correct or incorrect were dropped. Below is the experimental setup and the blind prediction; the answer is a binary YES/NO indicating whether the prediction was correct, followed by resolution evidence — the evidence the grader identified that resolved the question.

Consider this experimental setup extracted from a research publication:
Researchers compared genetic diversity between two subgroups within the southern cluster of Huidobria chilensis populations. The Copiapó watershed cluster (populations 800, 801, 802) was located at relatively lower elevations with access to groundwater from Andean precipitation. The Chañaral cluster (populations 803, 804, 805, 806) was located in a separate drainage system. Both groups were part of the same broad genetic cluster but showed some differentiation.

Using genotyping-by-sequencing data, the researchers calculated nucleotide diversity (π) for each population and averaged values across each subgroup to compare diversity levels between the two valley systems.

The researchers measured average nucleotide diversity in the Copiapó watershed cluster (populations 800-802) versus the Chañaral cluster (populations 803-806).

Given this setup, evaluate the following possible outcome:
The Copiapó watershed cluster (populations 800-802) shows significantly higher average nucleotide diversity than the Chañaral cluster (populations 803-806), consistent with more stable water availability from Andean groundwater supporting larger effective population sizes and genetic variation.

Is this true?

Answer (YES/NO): NO